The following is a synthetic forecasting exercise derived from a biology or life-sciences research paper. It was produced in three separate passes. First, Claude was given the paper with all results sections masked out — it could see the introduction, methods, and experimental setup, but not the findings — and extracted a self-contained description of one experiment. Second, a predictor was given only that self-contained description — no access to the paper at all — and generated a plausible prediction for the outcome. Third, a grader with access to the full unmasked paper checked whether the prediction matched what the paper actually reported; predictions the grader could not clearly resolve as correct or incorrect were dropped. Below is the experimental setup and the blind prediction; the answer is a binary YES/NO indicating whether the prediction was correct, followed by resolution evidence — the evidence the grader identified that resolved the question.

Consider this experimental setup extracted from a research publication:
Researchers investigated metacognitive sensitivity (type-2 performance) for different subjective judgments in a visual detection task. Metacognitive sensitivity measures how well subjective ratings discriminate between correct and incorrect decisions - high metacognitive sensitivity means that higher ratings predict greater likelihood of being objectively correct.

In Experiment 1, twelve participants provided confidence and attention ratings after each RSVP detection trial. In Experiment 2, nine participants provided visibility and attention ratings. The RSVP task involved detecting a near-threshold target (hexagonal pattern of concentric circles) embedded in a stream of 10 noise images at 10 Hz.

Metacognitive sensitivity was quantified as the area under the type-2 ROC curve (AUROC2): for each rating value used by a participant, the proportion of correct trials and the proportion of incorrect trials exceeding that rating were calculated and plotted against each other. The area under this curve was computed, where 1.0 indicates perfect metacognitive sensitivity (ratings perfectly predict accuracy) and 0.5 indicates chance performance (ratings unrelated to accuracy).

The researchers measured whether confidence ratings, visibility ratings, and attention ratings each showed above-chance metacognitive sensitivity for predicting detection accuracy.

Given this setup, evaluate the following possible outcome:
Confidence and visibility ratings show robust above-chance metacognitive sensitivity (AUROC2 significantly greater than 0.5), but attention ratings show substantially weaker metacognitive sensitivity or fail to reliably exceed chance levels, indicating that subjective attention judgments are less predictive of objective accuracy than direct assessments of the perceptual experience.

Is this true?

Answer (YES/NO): YES